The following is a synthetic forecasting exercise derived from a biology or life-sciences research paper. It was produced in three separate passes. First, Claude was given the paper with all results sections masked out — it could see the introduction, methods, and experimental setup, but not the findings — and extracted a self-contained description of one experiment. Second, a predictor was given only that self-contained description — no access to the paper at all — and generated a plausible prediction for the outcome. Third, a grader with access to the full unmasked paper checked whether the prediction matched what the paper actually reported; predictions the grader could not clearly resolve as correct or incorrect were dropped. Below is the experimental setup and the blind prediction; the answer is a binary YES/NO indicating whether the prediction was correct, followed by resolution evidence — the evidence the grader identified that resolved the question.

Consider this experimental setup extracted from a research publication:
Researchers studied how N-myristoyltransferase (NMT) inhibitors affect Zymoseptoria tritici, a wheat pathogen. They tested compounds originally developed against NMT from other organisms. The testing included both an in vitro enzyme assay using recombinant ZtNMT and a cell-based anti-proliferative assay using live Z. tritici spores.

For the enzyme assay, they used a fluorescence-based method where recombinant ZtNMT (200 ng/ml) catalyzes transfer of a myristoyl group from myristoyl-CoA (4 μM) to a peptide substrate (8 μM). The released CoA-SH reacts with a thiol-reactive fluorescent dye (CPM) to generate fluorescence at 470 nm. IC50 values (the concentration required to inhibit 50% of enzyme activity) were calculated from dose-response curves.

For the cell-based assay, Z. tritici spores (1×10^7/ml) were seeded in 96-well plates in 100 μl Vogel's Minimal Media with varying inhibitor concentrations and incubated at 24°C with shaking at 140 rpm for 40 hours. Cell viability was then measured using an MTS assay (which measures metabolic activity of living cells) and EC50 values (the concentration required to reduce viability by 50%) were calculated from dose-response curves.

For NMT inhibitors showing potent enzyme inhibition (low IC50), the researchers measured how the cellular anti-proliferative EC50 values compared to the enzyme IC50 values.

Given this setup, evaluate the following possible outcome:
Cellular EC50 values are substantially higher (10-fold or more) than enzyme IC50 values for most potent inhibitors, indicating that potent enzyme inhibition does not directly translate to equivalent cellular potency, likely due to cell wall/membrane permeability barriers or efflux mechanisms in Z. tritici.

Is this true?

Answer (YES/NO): YES